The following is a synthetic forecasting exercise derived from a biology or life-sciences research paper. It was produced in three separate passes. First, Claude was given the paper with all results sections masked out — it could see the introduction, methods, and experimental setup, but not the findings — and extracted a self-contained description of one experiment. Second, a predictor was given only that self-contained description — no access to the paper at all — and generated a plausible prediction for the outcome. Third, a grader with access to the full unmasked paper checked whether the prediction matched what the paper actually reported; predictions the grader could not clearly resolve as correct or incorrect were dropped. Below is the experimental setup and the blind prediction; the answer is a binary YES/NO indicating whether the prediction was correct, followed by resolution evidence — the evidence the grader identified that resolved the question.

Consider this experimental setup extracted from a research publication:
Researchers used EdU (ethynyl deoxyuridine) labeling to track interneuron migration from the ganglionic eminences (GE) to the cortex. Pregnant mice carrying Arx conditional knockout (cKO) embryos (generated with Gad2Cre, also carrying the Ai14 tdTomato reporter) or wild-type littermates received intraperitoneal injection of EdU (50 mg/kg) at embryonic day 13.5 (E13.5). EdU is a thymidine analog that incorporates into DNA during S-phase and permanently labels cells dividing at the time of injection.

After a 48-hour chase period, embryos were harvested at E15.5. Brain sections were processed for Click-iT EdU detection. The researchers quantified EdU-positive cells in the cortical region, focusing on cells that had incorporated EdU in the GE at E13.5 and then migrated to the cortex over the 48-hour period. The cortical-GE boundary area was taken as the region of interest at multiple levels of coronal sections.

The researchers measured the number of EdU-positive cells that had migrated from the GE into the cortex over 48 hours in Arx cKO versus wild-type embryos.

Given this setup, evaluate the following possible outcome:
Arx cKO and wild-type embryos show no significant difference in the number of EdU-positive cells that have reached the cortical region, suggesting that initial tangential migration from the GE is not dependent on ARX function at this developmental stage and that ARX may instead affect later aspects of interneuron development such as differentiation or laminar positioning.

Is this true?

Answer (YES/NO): NO